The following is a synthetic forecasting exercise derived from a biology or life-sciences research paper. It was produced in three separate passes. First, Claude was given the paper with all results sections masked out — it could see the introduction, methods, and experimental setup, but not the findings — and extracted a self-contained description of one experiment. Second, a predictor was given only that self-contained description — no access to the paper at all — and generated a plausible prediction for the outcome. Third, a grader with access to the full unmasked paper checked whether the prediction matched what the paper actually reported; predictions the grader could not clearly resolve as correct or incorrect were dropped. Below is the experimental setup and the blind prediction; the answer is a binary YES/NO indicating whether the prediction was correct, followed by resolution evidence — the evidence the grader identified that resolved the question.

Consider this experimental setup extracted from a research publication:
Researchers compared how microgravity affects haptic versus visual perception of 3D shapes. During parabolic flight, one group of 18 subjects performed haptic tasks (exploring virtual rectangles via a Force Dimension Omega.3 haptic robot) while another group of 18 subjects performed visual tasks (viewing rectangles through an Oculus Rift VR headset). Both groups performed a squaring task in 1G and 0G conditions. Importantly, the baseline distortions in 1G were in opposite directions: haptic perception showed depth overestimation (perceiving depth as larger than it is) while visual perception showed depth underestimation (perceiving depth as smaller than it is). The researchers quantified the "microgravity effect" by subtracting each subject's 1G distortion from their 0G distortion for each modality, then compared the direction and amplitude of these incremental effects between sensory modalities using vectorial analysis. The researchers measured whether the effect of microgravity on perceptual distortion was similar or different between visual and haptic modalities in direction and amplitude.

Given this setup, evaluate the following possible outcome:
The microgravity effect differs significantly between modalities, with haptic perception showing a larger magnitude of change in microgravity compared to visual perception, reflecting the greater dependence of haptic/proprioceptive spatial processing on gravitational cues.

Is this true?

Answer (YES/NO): NO